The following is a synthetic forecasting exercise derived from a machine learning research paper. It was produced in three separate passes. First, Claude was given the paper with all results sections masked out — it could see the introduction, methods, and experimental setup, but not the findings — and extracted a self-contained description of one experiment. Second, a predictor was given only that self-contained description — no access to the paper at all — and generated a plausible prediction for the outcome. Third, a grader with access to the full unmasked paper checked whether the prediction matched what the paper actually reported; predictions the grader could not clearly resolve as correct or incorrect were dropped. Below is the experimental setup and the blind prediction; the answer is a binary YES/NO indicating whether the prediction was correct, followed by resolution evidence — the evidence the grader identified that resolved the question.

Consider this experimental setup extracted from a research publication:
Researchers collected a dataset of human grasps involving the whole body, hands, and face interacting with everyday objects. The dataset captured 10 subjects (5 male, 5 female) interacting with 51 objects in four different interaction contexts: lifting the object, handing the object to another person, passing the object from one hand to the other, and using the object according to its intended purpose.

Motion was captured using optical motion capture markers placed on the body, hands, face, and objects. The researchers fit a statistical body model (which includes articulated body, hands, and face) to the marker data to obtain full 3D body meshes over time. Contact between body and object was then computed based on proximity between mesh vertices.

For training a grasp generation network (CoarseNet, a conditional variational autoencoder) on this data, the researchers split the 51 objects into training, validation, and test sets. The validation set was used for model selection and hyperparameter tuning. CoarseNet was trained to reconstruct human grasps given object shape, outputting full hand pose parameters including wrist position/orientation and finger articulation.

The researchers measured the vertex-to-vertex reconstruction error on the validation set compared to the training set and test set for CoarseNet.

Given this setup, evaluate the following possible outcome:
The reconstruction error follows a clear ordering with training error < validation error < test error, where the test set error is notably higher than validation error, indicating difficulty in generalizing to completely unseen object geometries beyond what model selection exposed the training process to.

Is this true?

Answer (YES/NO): YES